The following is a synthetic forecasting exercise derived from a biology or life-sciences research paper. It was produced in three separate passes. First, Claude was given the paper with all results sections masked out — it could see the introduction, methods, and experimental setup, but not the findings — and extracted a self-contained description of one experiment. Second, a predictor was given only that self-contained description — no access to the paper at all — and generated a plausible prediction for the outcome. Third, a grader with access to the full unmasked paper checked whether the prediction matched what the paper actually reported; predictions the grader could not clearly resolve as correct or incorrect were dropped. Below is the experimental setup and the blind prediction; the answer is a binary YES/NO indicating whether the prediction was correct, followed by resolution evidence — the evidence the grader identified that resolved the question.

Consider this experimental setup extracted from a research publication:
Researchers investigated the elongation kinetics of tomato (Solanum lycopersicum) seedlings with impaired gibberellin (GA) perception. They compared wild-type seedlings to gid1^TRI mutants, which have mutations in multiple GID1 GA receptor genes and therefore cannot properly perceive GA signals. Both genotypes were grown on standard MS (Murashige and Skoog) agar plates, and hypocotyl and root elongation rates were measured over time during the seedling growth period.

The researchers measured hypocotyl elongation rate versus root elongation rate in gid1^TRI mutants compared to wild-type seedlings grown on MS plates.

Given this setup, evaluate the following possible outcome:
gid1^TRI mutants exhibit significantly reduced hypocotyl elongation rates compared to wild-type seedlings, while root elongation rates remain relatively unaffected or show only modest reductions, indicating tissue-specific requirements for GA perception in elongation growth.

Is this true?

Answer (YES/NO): NO